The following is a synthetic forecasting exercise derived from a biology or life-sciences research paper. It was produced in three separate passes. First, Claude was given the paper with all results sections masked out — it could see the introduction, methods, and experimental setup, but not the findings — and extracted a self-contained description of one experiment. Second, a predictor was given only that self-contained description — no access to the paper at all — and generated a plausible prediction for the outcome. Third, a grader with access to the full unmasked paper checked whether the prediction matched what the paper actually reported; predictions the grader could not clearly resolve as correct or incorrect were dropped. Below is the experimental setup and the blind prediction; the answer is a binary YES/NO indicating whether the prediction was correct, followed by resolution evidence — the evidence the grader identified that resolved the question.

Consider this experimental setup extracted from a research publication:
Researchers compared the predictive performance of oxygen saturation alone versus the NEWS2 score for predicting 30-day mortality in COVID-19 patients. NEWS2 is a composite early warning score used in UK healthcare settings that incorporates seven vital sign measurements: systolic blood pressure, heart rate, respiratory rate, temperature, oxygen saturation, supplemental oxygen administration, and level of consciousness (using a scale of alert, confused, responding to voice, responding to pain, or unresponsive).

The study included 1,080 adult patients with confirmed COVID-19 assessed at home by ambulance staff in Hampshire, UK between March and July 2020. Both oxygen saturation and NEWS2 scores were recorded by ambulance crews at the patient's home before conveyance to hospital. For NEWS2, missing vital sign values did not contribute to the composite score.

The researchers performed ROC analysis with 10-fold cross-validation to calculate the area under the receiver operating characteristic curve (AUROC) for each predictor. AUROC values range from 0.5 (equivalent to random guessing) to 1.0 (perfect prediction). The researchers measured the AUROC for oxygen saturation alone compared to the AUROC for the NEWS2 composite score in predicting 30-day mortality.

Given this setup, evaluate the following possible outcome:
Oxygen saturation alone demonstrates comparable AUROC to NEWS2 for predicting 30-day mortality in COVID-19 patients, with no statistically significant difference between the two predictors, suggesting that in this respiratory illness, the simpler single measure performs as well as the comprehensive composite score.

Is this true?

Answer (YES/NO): NO